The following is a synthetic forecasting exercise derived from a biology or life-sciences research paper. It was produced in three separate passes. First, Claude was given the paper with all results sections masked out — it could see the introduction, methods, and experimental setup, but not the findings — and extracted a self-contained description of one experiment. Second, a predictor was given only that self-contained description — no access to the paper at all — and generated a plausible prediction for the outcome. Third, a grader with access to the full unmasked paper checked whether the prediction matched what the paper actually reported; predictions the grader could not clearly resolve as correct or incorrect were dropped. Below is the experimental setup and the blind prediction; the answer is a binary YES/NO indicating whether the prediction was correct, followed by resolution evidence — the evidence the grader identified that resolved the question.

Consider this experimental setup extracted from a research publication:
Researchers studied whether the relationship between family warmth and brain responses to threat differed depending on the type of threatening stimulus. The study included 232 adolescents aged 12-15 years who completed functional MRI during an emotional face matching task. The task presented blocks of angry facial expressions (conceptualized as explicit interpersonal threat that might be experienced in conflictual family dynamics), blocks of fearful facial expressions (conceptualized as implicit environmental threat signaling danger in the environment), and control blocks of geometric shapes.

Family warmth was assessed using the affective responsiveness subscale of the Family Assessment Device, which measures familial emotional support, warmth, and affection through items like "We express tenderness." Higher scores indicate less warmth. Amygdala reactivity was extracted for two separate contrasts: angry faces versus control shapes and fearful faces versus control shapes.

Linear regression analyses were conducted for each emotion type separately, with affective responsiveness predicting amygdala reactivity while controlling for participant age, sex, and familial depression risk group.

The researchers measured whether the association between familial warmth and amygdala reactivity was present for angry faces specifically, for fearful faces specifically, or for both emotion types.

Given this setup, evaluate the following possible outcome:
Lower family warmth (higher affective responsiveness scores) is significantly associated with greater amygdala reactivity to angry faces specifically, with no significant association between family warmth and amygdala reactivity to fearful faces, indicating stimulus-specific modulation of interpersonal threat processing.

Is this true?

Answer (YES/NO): YES